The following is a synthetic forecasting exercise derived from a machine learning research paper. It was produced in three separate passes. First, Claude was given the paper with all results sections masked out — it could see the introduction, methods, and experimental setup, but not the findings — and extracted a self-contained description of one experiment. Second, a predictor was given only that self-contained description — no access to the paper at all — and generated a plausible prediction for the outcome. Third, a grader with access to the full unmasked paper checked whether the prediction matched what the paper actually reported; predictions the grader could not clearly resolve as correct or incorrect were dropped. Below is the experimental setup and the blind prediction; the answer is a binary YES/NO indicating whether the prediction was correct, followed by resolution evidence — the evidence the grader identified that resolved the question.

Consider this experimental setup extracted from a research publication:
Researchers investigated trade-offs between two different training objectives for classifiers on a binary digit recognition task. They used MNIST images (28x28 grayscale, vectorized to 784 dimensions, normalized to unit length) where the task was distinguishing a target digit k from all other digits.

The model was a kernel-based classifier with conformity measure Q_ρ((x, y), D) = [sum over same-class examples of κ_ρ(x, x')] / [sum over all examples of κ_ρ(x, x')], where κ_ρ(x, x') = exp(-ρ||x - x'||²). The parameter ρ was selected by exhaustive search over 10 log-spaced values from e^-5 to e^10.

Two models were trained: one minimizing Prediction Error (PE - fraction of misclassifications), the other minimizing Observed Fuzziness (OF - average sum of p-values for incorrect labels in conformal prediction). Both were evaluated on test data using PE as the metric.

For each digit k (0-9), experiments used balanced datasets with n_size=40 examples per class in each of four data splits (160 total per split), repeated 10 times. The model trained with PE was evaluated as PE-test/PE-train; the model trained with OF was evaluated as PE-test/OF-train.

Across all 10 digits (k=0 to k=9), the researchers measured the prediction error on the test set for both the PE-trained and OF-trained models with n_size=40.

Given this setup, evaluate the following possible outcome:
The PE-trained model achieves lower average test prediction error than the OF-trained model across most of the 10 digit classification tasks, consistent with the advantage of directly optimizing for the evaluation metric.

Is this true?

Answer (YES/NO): YES